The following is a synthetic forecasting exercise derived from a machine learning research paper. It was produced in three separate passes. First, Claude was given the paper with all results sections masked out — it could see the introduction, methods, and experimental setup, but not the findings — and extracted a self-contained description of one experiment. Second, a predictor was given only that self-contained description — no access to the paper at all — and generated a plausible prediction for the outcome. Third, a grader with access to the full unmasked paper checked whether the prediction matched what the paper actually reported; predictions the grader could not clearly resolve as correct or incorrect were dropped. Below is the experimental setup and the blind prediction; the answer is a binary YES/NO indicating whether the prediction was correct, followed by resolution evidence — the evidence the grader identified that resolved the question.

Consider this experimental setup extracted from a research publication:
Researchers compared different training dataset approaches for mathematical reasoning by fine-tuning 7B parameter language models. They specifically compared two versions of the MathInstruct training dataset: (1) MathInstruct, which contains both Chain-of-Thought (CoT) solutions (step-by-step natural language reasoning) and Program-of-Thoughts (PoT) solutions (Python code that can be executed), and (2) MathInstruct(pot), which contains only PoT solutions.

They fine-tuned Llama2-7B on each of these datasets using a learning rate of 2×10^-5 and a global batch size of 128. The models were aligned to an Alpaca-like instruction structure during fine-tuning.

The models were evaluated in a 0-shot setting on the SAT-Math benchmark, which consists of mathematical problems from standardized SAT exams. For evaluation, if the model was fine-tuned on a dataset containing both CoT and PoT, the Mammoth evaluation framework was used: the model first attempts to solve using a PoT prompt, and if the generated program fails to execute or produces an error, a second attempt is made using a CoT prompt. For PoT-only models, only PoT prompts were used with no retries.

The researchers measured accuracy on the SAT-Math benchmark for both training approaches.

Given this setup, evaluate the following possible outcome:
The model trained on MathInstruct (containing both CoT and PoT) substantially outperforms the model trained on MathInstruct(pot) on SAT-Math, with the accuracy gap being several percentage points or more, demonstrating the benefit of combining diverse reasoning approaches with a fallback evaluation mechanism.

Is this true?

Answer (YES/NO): YES